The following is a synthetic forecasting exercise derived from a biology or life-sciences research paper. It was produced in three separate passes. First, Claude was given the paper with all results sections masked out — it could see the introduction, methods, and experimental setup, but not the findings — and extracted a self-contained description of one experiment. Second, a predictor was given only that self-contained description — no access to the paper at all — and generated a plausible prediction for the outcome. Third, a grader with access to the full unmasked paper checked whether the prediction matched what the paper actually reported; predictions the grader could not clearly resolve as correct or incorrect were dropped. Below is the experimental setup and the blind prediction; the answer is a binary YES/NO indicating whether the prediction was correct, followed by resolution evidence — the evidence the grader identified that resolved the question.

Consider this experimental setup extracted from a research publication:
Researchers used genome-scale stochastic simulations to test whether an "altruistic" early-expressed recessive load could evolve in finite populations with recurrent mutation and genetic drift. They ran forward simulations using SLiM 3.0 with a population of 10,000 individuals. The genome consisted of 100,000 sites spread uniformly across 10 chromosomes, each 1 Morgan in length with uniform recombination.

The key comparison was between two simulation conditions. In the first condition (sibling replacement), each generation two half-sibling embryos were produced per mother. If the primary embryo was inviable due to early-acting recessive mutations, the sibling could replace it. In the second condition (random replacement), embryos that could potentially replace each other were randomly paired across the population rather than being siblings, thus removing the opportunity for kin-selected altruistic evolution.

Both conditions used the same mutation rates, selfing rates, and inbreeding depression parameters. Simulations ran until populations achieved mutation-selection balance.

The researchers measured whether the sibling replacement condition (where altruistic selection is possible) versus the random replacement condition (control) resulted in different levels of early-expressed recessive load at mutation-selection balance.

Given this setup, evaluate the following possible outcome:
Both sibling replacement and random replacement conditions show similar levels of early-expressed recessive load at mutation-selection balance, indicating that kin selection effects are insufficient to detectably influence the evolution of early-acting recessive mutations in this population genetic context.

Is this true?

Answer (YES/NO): NO